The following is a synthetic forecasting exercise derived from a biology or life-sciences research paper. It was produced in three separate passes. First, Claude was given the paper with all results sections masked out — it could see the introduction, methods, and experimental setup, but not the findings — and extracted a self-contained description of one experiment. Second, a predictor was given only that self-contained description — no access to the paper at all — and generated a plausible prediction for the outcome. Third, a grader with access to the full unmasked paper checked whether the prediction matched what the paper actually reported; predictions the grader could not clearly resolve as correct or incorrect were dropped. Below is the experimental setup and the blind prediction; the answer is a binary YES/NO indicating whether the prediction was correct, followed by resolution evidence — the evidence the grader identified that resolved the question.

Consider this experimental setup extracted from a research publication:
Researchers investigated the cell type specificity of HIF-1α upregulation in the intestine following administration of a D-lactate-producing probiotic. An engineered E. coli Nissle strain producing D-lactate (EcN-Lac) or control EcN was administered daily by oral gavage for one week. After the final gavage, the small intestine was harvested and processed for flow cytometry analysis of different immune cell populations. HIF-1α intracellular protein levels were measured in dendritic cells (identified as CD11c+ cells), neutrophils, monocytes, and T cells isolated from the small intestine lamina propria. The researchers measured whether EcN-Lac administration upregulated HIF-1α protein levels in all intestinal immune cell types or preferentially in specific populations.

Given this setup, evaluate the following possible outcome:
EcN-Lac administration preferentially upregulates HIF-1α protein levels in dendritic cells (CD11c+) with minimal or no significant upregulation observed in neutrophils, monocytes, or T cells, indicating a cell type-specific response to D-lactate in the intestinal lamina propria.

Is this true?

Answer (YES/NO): YES